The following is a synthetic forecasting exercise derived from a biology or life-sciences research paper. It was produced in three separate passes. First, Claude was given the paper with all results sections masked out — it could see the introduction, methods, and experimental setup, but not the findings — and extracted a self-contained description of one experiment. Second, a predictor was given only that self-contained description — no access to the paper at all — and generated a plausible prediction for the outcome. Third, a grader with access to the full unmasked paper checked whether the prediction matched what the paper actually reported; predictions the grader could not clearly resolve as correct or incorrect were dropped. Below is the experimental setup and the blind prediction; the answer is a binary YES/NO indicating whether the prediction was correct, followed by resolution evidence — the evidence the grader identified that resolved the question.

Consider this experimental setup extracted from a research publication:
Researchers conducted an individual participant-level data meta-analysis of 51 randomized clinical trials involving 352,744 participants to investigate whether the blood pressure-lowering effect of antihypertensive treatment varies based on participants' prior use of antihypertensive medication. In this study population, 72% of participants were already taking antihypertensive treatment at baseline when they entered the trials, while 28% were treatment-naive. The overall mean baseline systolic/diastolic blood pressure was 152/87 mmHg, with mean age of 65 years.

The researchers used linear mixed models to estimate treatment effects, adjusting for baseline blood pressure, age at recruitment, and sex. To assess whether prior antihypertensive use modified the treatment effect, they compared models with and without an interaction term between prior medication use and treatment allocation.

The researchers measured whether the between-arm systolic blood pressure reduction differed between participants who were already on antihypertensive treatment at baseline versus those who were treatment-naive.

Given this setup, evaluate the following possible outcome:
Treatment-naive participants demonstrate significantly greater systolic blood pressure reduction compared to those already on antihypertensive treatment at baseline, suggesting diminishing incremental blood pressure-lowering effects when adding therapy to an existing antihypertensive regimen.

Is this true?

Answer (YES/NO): NO